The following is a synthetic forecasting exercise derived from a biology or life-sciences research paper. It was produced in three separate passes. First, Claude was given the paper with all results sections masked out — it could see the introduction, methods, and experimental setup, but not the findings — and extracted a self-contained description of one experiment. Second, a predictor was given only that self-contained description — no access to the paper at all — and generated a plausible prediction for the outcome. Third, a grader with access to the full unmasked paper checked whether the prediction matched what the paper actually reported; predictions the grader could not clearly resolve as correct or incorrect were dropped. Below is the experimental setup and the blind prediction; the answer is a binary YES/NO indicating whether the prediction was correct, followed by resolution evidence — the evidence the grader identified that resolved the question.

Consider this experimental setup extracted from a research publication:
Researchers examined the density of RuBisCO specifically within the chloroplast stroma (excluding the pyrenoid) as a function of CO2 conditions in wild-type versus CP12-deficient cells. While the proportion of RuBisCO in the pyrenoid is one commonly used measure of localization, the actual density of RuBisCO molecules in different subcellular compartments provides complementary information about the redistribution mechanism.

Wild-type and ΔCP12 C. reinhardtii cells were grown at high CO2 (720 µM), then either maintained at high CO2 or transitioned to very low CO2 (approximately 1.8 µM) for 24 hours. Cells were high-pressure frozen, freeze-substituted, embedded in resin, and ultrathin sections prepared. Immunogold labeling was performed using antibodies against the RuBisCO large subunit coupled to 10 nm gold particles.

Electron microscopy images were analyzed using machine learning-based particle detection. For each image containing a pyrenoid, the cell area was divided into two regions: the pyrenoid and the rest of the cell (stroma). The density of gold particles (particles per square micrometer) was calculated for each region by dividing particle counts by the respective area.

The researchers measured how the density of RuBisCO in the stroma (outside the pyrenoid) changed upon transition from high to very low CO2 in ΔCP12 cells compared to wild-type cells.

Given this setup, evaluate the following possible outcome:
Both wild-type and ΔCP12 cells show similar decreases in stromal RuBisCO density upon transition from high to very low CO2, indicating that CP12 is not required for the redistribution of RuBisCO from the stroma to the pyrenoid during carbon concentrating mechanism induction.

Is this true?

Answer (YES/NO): NO